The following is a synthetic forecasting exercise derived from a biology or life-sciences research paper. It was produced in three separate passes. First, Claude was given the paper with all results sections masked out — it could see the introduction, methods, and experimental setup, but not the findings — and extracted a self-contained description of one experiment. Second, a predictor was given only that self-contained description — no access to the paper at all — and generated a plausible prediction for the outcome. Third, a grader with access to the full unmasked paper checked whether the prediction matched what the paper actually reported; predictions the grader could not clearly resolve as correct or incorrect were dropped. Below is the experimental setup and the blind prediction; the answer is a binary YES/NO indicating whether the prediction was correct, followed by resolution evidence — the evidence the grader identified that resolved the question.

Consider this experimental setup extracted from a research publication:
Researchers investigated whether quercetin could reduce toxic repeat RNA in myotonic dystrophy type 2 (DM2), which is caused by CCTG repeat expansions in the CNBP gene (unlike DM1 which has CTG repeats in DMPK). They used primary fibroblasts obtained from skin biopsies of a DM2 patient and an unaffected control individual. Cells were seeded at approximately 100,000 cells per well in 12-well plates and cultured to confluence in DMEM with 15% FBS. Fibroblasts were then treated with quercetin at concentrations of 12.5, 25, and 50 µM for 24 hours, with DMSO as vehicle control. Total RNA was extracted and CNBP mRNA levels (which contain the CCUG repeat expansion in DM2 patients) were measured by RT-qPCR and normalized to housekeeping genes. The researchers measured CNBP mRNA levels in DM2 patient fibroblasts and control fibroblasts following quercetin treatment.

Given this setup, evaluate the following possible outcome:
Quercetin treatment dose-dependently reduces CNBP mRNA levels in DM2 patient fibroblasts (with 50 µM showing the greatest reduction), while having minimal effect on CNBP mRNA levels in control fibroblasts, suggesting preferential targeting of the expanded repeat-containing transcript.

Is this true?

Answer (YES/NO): YES